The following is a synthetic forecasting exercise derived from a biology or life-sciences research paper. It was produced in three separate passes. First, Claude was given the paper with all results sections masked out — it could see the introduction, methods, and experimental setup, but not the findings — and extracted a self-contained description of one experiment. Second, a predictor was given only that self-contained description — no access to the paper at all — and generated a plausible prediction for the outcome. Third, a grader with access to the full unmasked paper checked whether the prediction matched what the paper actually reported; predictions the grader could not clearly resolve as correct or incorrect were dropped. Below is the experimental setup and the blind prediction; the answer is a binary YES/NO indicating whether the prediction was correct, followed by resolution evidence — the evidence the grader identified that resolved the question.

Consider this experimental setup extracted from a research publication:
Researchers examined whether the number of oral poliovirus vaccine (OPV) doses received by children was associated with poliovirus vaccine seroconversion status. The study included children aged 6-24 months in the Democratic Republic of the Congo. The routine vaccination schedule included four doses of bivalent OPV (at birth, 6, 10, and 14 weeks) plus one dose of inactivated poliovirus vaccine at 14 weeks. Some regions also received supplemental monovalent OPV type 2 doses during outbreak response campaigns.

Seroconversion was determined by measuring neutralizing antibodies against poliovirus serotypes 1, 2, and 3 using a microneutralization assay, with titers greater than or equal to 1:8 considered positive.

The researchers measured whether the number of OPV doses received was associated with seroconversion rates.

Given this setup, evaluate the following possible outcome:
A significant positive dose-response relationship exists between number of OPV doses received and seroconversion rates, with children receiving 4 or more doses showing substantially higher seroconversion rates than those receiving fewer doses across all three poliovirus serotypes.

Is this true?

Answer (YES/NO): NO